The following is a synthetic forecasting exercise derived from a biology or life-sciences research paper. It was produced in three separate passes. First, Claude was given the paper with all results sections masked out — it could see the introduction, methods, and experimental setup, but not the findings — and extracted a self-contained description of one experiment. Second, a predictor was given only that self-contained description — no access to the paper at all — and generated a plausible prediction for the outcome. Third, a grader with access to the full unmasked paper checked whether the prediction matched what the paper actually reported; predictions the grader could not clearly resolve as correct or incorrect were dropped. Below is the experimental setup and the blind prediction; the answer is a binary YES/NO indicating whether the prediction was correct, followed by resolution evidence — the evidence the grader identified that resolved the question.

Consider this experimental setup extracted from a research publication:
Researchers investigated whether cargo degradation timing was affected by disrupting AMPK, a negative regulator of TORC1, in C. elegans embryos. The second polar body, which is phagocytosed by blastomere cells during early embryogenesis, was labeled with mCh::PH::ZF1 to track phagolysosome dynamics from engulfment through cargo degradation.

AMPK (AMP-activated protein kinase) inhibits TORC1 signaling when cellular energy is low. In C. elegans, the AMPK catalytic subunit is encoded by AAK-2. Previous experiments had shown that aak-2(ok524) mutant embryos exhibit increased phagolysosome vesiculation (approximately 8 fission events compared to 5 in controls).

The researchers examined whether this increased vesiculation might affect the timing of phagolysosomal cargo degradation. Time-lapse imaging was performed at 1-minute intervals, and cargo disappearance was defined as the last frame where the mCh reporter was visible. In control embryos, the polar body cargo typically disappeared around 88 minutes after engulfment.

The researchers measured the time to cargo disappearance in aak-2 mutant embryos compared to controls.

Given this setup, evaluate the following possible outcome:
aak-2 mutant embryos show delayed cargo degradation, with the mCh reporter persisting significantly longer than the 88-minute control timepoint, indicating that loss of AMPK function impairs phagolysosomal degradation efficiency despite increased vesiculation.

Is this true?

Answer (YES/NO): NO